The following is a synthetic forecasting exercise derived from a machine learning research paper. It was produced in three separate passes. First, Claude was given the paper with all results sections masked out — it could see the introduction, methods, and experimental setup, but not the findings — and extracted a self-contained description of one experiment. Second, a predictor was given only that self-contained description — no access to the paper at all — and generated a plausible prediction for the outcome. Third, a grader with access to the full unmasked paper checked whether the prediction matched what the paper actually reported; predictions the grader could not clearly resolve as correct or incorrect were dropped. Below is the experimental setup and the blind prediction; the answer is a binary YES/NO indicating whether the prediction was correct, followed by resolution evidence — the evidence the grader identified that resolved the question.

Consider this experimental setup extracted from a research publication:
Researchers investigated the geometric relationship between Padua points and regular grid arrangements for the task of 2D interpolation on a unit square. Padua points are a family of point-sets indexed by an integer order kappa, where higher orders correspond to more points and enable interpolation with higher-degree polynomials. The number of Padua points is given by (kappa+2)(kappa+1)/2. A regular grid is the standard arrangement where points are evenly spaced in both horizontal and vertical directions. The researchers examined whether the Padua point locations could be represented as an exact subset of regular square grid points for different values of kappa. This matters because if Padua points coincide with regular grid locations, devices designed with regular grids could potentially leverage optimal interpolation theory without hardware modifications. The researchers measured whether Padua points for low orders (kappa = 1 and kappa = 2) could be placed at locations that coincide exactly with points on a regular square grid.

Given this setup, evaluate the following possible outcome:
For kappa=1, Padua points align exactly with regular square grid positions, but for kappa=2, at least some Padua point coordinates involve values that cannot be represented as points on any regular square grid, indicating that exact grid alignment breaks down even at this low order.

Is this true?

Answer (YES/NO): NO